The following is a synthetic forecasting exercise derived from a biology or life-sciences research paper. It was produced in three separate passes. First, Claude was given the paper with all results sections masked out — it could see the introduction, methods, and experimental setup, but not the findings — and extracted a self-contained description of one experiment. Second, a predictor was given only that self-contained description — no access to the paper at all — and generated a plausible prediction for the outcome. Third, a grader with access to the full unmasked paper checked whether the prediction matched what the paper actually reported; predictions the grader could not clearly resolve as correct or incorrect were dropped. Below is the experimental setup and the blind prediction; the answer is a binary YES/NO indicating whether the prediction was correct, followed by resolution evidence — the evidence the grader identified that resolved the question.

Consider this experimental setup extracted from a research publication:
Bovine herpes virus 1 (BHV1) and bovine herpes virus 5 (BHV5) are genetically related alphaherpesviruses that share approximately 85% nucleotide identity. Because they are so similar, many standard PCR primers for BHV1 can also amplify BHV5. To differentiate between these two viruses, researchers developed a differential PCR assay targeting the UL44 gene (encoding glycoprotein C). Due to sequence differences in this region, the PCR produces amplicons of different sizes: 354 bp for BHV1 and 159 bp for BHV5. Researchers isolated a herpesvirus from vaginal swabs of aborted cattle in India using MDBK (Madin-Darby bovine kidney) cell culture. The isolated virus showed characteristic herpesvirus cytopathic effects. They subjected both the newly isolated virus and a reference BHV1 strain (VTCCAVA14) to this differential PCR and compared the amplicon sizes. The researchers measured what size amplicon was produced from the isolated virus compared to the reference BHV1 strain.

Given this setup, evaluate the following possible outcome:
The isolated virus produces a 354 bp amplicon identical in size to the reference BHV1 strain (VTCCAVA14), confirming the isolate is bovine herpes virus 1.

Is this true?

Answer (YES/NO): NO